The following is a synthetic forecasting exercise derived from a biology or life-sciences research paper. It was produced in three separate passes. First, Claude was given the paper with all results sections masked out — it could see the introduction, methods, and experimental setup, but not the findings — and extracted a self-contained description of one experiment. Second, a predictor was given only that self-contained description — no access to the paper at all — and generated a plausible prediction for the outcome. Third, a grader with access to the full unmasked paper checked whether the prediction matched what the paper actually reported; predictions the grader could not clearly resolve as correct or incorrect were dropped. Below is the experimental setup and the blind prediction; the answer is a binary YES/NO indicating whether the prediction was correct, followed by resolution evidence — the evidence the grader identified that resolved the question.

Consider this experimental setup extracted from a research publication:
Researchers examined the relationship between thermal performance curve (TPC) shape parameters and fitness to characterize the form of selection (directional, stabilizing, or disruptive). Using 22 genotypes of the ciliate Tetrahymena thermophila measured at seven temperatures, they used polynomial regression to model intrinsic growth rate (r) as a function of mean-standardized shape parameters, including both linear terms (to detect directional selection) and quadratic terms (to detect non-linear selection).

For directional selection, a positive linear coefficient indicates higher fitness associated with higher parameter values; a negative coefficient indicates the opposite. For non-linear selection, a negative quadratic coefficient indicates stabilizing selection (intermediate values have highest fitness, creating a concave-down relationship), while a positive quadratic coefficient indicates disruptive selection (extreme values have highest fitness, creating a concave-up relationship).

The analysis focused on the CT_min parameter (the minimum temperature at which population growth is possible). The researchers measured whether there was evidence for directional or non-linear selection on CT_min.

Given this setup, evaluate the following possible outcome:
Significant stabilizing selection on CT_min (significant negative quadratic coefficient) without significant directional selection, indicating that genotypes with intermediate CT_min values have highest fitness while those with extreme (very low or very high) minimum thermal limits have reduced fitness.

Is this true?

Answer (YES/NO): NO